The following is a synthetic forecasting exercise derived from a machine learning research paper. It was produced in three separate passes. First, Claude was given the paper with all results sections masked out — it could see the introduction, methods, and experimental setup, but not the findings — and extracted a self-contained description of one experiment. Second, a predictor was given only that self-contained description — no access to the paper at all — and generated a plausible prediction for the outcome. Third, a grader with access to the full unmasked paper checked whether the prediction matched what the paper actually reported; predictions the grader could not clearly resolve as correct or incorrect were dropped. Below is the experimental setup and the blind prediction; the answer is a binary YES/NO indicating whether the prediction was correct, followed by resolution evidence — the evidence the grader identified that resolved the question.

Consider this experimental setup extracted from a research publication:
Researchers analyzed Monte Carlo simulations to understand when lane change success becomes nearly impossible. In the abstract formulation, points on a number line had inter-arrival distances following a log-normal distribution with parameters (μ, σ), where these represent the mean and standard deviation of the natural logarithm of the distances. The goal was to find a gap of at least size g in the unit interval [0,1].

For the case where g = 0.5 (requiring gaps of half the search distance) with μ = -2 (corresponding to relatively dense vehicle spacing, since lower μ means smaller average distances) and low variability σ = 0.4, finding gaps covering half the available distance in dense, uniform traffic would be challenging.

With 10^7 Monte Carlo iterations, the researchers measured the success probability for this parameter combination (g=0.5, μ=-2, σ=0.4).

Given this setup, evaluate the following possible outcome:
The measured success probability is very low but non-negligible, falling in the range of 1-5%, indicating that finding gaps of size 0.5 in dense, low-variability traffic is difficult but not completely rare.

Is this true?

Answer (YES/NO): NO